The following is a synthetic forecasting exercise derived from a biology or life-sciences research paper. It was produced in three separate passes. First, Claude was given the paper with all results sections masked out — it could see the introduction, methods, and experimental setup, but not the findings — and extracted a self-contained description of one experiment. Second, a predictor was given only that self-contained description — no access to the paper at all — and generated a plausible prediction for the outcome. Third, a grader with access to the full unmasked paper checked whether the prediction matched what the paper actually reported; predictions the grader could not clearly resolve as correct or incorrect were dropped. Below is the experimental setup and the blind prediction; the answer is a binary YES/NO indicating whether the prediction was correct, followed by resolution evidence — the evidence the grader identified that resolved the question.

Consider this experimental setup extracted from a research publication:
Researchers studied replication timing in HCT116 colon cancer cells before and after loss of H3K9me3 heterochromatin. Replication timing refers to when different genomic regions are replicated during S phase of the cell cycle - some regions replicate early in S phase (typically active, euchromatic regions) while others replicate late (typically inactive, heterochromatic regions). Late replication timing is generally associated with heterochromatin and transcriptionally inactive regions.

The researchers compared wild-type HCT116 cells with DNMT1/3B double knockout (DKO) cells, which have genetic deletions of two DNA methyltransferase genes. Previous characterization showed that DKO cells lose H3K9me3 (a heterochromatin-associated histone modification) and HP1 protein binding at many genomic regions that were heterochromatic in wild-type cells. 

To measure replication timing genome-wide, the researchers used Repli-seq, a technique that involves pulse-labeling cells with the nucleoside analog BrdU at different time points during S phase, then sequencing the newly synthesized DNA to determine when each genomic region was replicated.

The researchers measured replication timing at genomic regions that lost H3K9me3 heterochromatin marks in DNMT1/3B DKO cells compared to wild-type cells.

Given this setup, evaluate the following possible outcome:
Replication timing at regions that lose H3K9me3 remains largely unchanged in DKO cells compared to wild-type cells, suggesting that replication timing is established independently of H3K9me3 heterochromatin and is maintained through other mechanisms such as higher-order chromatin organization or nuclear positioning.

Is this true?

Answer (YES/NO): YES